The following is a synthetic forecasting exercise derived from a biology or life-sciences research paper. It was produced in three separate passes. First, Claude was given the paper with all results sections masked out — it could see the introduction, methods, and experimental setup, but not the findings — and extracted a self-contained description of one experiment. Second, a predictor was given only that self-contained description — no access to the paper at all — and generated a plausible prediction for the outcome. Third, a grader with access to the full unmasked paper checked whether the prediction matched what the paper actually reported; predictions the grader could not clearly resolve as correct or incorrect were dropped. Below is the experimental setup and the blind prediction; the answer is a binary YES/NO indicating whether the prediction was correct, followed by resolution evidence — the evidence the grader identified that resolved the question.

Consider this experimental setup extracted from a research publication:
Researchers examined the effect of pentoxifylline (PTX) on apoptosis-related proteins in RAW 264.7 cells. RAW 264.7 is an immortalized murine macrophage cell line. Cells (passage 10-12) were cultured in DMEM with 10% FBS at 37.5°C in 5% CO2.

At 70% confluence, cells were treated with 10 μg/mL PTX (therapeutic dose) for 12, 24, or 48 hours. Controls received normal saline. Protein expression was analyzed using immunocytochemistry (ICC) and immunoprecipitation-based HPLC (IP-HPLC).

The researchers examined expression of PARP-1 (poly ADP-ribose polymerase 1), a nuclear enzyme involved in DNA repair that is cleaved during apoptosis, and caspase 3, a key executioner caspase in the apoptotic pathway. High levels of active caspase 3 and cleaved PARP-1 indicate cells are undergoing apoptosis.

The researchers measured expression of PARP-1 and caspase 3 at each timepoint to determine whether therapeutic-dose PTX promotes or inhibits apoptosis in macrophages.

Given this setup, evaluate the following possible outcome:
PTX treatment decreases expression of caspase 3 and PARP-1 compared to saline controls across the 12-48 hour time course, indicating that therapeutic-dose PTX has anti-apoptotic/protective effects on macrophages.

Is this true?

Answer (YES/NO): NO